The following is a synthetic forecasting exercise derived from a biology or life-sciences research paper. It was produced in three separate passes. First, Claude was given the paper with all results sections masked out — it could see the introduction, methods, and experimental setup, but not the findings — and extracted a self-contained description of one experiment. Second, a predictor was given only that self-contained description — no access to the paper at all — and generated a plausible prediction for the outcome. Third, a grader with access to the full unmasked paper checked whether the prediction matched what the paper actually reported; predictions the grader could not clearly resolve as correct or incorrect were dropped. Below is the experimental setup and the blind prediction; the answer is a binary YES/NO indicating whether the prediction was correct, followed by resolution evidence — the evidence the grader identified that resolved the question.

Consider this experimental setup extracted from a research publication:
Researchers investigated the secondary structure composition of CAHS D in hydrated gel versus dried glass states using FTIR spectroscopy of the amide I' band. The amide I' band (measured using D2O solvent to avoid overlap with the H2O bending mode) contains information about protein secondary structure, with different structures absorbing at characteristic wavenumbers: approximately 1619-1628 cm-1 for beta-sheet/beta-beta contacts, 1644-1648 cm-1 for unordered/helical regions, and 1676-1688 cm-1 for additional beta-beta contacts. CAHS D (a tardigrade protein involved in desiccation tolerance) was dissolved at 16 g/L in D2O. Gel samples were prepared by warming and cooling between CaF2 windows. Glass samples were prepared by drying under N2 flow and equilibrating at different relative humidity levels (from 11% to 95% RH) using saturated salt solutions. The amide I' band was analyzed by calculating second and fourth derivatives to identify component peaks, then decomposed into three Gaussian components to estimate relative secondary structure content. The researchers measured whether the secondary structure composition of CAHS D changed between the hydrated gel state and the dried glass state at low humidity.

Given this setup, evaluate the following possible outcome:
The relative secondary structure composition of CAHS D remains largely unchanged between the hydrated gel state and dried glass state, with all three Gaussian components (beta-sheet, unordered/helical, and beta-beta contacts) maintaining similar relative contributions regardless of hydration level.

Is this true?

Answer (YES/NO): NO